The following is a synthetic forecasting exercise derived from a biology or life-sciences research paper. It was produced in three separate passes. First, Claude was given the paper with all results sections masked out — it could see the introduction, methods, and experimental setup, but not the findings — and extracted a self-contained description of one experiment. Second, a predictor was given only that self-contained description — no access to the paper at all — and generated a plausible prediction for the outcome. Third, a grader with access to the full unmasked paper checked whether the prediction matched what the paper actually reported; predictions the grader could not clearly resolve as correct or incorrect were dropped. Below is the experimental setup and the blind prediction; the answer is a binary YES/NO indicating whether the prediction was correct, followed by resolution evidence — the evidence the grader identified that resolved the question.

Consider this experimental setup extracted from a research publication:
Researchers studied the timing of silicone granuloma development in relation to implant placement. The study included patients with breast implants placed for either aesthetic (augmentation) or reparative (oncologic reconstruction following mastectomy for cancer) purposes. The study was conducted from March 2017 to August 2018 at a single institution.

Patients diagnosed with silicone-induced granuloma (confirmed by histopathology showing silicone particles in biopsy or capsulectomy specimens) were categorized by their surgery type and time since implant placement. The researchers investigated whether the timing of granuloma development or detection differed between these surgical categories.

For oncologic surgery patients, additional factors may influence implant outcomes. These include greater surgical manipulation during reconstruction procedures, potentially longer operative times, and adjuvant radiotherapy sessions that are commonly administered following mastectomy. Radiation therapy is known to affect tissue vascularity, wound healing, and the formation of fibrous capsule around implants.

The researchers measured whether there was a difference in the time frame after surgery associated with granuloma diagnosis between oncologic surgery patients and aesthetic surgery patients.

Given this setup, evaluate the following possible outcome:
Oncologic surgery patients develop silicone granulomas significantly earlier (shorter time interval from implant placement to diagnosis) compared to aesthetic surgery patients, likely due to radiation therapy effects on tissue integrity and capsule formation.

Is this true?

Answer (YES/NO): YES